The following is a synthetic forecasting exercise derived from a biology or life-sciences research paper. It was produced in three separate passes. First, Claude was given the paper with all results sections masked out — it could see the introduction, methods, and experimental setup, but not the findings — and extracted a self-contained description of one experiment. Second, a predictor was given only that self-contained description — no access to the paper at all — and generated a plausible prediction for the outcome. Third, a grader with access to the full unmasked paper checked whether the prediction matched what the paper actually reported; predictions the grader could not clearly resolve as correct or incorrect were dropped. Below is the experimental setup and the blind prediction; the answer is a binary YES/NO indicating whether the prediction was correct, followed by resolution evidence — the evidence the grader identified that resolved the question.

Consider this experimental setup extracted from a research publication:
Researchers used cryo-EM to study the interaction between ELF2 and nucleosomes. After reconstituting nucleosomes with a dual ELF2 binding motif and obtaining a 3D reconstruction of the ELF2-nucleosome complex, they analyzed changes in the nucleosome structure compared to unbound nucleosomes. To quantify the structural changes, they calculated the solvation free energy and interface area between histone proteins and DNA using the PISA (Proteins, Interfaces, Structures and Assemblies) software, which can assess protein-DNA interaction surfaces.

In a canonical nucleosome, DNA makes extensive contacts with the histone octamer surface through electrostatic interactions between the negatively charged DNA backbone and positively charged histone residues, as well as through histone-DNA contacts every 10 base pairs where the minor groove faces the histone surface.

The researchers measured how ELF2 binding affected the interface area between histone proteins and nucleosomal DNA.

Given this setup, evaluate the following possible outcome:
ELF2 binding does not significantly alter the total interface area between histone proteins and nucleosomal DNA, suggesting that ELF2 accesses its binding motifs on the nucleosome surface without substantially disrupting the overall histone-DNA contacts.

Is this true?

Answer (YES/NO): NO